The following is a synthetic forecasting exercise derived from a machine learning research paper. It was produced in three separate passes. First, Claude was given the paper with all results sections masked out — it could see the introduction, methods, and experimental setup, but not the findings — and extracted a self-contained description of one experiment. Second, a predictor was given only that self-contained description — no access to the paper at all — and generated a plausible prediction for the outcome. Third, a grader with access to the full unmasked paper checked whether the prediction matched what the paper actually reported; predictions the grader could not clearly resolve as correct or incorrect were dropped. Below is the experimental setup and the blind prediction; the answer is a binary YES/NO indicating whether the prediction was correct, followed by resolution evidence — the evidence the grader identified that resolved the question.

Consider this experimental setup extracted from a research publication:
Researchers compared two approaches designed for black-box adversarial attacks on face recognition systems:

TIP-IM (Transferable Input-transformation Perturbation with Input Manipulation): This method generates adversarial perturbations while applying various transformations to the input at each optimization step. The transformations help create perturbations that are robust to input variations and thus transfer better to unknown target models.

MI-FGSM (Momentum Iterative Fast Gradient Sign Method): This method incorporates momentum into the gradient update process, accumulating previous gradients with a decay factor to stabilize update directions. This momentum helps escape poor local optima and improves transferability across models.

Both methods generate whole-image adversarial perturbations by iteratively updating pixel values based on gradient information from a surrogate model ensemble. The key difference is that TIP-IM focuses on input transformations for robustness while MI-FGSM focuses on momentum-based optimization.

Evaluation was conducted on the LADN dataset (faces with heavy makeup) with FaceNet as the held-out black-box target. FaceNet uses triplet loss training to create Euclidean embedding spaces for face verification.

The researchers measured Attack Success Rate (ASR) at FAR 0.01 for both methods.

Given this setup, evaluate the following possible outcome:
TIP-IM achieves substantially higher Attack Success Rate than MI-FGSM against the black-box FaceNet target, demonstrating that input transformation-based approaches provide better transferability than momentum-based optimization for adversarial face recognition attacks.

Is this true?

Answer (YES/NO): NO